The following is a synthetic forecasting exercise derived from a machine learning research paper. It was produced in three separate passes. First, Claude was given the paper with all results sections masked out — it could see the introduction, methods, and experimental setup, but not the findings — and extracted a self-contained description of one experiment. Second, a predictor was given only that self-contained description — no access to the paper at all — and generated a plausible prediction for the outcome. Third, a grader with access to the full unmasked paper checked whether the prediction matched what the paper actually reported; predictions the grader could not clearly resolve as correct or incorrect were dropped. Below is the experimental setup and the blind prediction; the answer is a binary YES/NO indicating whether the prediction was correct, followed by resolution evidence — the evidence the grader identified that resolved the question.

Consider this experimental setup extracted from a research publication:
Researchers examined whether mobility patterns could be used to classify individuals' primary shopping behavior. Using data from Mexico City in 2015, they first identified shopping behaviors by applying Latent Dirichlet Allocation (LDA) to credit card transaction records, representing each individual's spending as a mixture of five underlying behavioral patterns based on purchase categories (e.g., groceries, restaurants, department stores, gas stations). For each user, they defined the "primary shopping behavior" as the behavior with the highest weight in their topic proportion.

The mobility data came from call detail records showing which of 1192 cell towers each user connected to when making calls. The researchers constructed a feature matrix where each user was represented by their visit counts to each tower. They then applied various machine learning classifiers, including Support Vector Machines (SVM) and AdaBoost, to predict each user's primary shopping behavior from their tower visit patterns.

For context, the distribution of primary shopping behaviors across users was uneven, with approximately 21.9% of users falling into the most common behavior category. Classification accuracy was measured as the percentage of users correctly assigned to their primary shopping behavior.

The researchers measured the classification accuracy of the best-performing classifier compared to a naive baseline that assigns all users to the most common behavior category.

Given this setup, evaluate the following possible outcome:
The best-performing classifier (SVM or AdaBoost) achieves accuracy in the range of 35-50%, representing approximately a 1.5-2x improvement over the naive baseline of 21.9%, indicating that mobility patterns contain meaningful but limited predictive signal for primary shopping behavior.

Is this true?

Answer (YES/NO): NO